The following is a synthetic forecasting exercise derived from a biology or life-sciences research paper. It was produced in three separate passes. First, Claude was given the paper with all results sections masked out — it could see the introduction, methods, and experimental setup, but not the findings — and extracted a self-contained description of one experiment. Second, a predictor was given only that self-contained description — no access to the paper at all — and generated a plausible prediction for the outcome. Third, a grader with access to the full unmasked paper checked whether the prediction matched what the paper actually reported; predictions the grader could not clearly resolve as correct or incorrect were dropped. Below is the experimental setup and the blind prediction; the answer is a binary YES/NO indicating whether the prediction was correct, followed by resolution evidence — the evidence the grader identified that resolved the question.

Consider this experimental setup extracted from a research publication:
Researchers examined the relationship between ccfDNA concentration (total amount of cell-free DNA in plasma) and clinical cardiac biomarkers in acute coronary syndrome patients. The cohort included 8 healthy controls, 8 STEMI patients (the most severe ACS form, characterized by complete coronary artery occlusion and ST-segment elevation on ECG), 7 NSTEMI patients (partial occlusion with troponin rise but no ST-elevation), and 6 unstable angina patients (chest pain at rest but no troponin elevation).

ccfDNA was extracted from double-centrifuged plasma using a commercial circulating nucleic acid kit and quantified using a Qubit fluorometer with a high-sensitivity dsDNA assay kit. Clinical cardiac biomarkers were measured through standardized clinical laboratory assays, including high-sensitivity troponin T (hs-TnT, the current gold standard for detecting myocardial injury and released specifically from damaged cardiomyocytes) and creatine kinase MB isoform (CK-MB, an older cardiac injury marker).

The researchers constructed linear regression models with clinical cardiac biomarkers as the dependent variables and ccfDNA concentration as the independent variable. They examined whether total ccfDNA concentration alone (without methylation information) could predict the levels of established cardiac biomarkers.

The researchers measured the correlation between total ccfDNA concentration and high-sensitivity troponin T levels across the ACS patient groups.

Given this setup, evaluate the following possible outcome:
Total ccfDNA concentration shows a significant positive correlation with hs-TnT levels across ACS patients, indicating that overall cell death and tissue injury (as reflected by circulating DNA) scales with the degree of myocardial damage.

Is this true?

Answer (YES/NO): NO